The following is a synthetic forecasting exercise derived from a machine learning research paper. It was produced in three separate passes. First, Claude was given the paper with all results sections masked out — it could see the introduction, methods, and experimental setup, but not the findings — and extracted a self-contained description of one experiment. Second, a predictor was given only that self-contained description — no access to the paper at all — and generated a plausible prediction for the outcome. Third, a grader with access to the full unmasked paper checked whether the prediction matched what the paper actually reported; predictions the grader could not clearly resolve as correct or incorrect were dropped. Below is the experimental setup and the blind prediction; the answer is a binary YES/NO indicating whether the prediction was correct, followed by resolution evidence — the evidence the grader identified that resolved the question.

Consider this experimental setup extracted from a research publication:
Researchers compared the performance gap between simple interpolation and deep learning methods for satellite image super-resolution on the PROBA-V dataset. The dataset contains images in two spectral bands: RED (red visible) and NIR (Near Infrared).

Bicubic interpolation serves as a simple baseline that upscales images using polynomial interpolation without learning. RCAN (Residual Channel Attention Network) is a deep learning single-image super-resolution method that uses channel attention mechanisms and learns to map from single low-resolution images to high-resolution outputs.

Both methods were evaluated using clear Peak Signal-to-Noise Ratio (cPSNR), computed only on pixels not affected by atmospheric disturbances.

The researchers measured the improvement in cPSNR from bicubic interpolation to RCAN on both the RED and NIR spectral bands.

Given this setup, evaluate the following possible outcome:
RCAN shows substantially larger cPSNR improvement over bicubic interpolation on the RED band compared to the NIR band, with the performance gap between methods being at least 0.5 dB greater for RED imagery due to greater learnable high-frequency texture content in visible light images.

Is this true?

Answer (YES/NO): YES